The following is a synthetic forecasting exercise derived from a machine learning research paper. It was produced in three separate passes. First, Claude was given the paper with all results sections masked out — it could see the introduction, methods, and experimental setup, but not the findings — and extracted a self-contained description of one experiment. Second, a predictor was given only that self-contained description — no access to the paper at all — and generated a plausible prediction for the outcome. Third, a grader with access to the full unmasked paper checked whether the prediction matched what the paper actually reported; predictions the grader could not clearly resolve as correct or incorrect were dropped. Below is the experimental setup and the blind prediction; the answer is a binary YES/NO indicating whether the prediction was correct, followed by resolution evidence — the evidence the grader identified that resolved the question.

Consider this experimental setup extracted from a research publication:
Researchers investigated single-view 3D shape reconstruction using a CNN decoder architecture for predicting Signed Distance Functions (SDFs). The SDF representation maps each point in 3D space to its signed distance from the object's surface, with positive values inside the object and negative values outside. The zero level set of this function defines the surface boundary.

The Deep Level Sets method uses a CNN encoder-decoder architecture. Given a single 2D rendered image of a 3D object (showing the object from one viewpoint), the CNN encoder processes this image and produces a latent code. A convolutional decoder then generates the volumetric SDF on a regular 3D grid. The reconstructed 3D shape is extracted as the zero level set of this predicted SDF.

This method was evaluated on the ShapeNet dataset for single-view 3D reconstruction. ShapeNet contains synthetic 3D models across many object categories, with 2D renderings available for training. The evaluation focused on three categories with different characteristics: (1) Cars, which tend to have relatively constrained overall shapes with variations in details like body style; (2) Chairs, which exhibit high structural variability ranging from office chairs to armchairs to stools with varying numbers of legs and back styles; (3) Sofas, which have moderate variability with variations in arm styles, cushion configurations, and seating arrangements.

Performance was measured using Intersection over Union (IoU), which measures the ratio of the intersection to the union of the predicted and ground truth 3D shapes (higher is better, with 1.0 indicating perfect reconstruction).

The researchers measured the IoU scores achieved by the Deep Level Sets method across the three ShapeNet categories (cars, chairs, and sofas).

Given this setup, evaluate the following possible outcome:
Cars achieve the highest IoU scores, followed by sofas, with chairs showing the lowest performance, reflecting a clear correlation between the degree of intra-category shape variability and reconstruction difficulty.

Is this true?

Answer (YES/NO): YES